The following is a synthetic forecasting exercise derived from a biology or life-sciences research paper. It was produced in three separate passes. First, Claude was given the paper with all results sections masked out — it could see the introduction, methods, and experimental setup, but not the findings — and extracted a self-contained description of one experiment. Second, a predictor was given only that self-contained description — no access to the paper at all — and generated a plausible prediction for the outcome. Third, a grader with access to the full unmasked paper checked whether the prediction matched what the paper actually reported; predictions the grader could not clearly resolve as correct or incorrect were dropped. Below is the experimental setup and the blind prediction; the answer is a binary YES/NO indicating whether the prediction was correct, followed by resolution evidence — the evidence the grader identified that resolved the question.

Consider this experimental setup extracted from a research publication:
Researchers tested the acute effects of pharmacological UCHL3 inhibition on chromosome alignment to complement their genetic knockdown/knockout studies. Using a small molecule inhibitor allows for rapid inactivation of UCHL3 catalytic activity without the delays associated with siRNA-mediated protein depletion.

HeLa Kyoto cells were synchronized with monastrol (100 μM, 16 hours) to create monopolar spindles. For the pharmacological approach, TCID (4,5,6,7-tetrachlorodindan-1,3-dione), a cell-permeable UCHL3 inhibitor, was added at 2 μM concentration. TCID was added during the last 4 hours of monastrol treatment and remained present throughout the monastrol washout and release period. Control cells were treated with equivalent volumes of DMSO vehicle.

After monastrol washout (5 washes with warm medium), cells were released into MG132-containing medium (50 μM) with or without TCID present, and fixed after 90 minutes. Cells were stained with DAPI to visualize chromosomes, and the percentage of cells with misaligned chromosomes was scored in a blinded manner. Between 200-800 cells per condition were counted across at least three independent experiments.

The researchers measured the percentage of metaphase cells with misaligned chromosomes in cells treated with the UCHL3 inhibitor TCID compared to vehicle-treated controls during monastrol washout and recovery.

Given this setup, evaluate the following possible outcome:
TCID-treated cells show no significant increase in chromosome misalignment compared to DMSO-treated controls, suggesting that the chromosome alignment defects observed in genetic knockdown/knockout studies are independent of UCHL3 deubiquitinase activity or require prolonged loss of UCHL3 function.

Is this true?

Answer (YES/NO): NO